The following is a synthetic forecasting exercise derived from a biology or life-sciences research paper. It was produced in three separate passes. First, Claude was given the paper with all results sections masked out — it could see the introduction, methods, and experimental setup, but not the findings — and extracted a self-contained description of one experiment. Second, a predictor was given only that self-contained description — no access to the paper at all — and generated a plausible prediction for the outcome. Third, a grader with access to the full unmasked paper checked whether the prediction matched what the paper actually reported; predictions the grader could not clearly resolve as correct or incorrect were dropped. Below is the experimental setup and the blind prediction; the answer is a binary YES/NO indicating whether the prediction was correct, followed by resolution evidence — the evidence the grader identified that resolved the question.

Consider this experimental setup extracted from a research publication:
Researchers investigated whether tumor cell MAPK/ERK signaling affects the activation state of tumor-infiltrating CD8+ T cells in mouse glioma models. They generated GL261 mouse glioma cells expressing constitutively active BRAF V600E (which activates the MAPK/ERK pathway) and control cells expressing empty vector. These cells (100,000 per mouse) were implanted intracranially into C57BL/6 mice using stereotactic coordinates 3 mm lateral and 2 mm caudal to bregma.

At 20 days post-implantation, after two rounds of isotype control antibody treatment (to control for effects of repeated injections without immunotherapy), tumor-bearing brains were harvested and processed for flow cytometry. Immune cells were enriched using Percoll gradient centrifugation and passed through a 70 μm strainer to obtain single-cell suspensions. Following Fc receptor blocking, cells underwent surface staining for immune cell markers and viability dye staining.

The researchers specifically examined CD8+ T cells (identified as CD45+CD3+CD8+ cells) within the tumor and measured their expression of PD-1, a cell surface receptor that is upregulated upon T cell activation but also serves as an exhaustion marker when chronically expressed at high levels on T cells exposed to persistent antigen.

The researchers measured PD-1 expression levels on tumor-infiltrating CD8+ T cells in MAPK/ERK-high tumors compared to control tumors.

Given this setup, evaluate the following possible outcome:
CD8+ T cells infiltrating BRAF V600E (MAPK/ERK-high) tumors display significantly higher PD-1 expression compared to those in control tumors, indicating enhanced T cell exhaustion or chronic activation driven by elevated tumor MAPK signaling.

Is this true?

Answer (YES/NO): NO